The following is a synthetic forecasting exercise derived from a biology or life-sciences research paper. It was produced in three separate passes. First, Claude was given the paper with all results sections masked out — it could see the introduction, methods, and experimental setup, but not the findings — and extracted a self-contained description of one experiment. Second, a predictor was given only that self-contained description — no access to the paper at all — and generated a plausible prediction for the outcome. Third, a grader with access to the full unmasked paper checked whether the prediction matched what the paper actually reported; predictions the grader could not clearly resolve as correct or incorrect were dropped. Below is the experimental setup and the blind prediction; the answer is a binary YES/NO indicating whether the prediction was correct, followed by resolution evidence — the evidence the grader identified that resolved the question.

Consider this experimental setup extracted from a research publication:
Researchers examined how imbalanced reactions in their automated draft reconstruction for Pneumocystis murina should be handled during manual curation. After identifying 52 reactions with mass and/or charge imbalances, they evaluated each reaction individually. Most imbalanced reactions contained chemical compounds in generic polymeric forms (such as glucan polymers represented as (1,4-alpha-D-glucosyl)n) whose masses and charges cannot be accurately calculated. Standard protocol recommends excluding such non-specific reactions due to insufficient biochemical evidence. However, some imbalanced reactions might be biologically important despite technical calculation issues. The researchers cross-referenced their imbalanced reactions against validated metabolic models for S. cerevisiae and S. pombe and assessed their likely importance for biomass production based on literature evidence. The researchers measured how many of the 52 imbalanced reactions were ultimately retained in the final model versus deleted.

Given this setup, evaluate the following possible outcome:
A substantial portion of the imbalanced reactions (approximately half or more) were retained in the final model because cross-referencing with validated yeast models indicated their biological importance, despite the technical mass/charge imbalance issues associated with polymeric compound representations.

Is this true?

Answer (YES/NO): NO